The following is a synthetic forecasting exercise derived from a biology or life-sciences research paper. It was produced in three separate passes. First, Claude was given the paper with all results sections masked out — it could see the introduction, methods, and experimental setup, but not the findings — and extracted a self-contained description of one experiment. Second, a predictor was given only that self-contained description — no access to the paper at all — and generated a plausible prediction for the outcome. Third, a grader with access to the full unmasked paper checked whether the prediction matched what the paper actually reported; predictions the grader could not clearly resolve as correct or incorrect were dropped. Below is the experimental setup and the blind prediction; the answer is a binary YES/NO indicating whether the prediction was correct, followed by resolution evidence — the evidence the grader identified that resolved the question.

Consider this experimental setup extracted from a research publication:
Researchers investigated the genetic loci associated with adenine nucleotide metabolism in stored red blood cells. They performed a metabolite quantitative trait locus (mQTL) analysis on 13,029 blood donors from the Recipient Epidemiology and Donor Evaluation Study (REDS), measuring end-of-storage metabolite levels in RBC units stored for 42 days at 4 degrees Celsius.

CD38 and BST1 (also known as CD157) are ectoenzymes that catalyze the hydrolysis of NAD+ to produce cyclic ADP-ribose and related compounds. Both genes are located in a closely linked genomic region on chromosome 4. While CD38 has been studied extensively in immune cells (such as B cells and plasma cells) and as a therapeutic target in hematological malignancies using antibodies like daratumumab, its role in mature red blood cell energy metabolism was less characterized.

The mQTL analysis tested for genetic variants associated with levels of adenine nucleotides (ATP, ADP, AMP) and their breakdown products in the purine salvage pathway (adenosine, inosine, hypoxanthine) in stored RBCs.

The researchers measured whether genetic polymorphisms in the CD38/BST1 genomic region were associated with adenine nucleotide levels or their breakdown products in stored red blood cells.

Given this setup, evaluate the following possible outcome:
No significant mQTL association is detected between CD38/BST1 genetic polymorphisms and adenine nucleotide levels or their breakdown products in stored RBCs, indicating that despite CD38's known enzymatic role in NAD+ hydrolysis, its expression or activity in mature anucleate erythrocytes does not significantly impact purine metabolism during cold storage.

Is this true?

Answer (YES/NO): NO